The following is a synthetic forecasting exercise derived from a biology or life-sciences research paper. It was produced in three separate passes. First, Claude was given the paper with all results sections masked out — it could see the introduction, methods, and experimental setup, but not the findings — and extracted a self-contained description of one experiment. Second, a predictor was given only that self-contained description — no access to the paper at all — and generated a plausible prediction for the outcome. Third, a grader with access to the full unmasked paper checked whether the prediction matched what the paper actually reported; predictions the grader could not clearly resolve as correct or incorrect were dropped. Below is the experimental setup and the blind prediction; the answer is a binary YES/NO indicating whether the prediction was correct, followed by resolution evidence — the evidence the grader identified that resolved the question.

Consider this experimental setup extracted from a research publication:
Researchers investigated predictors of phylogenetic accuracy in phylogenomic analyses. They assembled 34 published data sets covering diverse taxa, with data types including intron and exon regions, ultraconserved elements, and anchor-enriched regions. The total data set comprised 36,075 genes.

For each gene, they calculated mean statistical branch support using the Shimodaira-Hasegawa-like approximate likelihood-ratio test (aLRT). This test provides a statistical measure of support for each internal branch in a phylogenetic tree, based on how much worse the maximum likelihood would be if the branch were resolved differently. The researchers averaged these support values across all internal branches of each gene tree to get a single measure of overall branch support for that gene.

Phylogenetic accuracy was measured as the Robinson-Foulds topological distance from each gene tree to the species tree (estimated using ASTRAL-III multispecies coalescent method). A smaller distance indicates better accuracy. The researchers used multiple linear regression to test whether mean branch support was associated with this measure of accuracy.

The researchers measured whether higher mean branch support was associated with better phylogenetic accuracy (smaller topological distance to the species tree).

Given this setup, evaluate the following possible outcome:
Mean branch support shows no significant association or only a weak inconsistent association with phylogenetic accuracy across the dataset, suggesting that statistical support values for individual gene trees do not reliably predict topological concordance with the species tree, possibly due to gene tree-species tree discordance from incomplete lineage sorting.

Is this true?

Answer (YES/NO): NO